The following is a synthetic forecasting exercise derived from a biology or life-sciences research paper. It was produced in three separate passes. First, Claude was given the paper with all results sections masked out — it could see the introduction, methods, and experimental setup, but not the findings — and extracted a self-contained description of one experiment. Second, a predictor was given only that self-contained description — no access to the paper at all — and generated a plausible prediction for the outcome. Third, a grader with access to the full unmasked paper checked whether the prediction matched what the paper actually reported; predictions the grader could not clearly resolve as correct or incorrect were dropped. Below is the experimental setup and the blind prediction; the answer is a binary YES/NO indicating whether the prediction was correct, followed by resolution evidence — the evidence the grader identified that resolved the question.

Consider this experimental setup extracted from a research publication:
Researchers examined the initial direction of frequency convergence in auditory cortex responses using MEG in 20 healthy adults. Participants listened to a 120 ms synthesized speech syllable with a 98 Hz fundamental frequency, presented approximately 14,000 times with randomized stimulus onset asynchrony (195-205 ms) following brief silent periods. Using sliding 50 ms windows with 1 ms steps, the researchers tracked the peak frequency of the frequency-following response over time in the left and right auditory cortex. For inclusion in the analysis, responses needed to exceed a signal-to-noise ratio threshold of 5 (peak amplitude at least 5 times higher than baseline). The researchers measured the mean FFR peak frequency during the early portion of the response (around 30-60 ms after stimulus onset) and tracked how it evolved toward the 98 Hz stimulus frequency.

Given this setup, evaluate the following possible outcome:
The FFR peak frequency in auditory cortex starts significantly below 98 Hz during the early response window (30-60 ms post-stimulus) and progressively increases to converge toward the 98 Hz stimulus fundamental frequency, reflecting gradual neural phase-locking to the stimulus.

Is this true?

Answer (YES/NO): YES